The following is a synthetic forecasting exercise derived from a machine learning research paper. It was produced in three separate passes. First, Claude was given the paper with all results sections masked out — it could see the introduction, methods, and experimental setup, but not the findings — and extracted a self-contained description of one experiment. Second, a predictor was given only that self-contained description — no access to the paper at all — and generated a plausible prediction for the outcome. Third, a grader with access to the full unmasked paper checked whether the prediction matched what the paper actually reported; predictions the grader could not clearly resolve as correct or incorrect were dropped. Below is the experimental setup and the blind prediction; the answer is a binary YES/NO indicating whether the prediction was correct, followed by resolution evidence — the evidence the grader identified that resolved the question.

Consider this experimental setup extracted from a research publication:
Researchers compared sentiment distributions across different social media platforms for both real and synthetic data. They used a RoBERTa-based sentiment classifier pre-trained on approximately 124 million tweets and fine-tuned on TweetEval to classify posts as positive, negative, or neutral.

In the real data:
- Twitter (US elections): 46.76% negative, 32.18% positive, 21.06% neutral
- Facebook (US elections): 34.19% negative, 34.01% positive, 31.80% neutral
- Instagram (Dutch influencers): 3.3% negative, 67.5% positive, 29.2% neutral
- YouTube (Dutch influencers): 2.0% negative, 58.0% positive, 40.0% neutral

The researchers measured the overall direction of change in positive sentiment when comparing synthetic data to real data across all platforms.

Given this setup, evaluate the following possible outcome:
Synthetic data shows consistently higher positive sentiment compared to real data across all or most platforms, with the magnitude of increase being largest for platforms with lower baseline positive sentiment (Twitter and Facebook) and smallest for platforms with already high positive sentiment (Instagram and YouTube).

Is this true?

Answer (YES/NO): NO